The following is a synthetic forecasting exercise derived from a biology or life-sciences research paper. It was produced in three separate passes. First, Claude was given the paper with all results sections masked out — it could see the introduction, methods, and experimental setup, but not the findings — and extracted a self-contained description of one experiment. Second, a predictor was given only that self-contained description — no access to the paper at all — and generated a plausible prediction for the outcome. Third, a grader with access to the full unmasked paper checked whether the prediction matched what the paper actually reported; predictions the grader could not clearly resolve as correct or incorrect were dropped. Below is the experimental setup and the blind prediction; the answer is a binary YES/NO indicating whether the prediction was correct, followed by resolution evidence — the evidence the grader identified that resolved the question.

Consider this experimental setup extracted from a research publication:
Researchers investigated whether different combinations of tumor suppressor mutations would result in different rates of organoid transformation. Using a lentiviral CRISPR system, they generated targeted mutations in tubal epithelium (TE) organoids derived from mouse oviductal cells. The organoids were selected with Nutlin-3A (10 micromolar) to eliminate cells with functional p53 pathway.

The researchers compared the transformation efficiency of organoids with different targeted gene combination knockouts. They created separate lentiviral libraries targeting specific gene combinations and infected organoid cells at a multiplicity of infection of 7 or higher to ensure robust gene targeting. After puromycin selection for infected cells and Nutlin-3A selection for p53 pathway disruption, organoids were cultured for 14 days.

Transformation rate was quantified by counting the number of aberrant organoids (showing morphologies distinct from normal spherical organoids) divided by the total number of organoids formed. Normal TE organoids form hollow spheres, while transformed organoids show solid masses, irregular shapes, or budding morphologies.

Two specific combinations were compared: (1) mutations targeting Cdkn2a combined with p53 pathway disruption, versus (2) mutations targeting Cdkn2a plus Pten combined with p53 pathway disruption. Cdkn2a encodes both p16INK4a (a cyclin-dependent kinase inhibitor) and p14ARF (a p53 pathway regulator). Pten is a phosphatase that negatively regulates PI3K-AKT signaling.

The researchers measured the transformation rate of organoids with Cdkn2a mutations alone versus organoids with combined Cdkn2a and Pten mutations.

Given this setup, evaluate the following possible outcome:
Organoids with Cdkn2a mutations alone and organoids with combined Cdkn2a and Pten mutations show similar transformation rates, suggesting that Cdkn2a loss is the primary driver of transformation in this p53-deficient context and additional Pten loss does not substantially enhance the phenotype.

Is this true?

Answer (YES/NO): NO